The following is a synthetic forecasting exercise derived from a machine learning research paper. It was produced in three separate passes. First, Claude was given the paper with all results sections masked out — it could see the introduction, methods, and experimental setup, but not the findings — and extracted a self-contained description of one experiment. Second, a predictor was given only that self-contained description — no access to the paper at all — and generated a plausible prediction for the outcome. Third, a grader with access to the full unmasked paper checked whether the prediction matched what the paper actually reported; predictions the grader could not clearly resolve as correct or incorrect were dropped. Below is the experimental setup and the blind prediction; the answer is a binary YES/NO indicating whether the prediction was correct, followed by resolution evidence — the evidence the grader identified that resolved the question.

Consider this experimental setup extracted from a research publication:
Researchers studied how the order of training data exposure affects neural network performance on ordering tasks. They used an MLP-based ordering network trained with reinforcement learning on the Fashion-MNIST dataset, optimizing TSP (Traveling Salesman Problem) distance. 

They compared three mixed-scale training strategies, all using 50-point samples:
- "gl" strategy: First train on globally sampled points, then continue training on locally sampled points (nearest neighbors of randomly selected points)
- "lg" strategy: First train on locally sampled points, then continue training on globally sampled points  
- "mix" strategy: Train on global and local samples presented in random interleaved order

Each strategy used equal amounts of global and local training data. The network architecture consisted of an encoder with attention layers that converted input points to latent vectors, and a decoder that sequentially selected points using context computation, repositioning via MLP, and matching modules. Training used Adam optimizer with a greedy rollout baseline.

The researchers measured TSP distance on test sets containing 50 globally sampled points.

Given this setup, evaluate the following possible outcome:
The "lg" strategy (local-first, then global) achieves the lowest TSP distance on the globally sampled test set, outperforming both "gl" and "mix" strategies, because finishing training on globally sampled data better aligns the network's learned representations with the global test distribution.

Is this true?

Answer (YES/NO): NO